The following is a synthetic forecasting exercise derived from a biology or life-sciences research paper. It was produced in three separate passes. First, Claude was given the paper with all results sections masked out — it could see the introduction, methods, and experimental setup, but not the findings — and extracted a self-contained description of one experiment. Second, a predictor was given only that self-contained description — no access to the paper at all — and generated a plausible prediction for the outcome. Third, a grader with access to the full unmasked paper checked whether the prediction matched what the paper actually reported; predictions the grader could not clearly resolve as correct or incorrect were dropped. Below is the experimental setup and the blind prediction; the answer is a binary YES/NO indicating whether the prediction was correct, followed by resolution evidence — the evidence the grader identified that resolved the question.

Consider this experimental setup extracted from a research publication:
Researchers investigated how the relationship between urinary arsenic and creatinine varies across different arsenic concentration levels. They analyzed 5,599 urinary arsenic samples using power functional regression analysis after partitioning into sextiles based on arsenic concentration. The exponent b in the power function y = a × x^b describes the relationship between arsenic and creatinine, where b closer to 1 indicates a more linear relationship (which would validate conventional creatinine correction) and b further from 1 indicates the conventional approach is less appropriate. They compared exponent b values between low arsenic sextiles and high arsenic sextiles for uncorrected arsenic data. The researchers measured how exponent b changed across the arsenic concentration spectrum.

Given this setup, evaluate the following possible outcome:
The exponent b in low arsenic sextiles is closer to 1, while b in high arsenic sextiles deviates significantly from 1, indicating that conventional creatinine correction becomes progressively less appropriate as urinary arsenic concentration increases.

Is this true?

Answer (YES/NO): NO